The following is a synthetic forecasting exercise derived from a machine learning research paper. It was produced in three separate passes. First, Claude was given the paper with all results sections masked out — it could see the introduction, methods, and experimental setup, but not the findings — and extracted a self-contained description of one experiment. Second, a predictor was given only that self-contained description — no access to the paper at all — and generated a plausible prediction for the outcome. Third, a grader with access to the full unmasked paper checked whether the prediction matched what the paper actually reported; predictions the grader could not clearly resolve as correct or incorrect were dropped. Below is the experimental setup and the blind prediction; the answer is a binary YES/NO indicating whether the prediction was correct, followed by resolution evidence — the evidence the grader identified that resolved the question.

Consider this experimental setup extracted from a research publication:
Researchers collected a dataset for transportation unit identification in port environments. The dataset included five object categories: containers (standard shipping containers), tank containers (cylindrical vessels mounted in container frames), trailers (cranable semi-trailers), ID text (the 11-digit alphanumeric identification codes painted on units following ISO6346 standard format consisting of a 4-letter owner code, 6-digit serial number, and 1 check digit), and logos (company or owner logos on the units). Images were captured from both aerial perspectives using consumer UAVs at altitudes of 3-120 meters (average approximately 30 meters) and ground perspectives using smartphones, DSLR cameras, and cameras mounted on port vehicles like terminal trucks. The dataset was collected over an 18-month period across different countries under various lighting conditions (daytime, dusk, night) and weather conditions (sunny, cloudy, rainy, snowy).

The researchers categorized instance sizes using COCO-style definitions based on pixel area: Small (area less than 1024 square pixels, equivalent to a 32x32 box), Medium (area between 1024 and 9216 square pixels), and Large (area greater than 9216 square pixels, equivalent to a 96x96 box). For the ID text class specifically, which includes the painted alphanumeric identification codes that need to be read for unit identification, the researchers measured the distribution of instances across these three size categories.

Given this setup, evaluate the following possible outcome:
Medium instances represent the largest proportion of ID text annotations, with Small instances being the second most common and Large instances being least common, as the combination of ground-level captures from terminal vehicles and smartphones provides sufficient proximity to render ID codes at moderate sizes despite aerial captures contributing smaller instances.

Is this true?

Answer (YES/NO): NO